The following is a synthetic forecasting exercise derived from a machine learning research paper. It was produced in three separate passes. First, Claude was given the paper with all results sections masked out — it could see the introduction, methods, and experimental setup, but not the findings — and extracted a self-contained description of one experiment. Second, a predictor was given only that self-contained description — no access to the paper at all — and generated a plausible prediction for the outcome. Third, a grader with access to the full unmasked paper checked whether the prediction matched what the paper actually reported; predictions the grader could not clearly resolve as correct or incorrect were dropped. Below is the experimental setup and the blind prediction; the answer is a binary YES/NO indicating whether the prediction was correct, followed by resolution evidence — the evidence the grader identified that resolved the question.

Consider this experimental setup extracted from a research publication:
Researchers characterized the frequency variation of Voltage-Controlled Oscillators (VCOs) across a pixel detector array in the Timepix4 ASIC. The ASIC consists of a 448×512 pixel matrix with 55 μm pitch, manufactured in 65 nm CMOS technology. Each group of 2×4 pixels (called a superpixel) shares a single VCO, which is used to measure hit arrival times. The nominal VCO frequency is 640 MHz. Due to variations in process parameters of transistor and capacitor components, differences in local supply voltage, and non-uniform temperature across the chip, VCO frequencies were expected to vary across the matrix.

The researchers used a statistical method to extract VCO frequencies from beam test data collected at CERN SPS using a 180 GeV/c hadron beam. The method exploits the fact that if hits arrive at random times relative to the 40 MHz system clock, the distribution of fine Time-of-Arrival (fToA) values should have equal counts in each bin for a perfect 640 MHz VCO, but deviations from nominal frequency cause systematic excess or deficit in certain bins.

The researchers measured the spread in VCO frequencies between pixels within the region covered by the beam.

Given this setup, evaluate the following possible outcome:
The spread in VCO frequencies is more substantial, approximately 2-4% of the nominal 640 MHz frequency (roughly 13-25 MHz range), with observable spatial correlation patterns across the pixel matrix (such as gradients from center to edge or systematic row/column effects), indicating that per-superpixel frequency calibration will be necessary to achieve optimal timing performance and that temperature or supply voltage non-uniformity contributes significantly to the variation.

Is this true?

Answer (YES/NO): NO